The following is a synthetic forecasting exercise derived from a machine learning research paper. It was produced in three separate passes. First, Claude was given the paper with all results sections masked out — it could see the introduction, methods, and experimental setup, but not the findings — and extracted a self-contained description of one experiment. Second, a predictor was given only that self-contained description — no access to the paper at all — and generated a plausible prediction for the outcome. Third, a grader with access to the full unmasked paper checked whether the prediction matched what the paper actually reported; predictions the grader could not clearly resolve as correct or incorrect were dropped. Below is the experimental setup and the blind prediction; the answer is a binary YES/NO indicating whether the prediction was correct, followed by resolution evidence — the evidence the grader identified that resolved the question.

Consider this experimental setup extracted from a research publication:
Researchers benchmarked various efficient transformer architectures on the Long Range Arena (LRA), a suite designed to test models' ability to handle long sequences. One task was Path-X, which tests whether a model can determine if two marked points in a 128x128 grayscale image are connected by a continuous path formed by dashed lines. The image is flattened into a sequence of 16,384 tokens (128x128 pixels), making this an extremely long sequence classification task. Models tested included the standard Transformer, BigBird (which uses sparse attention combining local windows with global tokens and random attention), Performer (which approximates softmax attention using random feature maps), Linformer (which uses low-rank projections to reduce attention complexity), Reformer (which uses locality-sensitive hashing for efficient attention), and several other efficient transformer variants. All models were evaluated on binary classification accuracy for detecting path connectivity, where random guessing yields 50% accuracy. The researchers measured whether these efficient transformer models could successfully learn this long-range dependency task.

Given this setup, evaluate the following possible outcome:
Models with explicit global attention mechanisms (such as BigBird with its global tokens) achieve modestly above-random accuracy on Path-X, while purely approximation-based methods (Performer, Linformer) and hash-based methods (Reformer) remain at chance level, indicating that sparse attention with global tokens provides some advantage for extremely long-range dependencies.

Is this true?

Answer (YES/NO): NO